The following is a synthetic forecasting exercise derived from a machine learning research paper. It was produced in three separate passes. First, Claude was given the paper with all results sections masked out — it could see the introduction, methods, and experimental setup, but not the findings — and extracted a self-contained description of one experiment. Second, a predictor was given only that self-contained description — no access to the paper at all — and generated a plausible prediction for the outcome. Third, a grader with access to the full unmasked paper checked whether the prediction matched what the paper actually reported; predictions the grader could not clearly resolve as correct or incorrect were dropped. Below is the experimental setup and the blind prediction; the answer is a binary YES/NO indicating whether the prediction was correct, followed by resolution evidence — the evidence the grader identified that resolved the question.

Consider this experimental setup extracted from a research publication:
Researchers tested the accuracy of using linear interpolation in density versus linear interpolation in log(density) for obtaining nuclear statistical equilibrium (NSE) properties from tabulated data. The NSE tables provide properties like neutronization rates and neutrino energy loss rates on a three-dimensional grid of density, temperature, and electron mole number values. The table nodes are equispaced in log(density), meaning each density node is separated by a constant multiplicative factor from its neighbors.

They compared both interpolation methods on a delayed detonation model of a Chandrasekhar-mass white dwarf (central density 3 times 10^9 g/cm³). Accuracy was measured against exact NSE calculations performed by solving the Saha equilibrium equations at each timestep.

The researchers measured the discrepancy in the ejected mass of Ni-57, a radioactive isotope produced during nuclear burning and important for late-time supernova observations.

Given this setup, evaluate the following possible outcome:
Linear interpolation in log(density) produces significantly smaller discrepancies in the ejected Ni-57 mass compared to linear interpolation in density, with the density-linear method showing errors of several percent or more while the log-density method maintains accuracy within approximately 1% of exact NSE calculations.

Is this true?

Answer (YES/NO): NO